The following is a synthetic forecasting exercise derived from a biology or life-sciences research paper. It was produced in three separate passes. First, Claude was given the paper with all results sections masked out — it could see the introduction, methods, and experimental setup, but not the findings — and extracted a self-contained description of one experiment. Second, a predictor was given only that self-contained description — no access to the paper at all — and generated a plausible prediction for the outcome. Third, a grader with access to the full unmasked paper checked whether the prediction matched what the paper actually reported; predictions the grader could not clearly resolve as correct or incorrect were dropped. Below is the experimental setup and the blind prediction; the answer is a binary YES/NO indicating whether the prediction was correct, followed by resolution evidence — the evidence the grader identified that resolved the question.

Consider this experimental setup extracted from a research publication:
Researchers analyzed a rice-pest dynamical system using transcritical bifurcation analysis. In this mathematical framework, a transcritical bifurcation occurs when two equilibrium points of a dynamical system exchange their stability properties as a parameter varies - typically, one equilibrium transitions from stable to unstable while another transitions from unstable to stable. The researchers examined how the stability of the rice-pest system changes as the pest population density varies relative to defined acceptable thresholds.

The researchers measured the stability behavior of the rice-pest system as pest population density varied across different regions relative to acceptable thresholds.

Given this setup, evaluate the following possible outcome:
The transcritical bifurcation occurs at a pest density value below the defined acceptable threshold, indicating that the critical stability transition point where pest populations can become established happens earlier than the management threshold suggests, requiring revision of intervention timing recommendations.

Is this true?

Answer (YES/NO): NO